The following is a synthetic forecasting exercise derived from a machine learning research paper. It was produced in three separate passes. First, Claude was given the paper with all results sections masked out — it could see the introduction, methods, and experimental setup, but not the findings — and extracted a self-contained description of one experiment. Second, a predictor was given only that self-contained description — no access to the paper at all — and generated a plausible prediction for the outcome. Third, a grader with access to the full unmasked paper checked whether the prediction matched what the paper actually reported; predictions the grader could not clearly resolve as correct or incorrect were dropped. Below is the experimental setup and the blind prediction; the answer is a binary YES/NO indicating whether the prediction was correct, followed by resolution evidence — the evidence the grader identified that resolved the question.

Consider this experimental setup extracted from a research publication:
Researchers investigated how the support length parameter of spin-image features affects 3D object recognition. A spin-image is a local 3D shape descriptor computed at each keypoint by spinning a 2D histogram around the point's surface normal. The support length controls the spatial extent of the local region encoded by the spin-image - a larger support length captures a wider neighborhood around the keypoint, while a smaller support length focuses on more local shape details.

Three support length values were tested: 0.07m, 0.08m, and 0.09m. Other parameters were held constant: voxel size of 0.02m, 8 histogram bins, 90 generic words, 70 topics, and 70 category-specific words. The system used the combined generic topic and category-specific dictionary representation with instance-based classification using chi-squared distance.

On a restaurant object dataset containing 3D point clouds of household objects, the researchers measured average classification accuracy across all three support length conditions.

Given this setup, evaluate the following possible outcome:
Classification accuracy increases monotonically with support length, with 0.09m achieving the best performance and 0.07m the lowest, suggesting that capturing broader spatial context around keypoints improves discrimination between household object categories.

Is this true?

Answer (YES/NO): NO